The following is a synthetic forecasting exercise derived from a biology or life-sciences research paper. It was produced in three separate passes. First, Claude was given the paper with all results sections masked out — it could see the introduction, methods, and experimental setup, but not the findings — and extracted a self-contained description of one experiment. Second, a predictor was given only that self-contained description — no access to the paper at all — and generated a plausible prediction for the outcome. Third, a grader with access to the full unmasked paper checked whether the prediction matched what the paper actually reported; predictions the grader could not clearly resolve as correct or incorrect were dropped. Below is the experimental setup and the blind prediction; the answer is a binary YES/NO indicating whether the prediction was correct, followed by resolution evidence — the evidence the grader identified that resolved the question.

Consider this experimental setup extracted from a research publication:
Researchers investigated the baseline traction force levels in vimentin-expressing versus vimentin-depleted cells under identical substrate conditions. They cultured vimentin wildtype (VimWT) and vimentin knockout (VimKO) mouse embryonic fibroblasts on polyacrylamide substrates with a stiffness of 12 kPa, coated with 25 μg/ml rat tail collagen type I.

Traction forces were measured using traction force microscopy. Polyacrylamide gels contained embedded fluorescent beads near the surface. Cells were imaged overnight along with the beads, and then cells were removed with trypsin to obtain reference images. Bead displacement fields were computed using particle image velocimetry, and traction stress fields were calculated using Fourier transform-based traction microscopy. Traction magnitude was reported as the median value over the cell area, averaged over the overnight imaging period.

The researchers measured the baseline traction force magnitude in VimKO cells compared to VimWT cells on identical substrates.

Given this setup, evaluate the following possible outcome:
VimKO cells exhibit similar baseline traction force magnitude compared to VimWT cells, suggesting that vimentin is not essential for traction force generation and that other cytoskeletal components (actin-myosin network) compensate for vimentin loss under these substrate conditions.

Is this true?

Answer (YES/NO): YES